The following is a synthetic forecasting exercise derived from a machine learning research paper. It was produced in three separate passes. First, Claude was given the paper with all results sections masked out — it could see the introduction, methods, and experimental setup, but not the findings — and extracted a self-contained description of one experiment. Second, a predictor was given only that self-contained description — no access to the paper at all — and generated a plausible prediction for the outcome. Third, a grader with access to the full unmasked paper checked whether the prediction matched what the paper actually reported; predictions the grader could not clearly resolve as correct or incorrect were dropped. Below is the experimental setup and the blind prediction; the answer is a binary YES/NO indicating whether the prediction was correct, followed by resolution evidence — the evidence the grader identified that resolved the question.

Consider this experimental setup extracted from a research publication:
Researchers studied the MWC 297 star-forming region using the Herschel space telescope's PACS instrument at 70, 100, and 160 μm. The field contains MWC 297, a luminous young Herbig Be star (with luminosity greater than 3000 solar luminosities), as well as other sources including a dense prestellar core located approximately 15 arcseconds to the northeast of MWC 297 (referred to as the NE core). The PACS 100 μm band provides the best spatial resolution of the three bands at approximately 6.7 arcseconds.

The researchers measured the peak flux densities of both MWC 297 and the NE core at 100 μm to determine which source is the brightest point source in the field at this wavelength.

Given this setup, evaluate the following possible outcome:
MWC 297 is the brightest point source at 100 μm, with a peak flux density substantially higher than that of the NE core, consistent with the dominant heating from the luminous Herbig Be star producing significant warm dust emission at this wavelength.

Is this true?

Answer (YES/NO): NO